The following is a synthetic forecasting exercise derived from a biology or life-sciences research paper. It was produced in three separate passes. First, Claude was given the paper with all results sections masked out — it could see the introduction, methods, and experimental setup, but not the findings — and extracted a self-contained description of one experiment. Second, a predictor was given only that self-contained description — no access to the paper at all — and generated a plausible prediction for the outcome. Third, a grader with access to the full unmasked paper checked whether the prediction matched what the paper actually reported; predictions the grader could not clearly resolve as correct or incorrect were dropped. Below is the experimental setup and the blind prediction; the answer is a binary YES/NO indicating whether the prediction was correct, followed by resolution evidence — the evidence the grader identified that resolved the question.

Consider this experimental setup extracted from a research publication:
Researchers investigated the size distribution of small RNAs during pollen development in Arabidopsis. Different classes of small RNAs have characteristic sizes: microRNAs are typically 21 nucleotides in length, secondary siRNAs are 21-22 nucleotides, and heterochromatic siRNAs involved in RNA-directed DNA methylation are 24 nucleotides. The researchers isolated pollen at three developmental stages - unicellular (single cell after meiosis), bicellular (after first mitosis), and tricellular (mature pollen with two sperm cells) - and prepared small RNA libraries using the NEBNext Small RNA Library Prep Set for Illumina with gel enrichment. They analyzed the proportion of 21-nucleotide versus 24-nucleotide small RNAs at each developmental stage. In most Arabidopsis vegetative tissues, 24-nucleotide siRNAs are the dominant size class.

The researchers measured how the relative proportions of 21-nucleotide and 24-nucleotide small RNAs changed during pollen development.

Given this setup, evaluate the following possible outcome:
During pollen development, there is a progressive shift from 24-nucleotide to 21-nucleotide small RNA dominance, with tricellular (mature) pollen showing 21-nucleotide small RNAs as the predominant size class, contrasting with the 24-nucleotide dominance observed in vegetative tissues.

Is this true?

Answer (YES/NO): NO